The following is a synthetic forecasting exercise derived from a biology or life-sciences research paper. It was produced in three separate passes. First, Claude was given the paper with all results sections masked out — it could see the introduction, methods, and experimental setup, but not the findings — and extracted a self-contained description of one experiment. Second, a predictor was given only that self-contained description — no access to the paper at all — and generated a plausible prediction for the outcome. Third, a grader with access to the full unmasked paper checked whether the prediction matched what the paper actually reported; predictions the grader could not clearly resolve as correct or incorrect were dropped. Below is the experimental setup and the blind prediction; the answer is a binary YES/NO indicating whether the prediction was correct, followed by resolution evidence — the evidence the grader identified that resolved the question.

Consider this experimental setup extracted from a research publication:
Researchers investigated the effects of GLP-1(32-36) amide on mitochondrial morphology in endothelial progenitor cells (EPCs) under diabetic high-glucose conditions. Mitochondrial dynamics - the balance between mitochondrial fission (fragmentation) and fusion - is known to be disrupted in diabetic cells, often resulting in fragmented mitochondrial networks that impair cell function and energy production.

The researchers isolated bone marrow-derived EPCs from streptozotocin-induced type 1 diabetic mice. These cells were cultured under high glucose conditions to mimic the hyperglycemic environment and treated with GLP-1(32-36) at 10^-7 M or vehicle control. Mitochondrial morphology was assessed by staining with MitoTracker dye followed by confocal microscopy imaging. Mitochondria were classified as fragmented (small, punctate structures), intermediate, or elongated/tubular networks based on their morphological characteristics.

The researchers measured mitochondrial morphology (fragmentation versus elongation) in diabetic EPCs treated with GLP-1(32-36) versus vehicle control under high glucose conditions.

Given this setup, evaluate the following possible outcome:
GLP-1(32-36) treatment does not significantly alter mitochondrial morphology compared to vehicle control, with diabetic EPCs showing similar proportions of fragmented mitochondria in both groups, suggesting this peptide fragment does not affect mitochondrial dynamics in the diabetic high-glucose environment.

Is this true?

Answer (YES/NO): NO